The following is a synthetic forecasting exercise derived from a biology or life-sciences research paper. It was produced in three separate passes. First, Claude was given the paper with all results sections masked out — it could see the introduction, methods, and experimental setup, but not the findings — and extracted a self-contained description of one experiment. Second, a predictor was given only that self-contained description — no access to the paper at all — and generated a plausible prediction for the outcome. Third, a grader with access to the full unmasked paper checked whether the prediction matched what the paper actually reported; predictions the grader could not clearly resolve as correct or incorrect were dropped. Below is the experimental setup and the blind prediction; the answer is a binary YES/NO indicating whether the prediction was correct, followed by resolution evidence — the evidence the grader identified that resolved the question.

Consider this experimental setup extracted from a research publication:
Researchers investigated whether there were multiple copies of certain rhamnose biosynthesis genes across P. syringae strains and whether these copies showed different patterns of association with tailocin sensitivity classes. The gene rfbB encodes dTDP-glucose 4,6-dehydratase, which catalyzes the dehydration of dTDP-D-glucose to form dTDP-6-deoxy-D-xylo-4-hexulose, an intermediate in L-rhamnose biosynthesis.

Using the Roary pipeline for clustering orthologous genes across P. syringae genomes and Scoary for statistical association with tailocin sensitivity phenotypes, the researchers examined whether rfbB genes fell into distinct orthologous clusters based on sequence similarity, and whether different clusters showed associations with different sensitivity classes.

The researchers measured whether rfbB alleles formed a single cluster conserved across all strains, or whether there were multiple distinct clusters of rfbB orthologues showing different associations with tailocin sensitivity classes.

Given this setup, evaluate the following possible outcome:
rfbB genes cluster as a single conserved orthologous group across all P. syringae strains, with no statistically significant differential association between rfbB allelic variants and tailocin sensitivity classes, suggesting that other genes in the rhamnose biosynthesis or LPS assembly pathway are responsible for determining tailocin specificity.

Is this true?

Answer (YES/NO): NO